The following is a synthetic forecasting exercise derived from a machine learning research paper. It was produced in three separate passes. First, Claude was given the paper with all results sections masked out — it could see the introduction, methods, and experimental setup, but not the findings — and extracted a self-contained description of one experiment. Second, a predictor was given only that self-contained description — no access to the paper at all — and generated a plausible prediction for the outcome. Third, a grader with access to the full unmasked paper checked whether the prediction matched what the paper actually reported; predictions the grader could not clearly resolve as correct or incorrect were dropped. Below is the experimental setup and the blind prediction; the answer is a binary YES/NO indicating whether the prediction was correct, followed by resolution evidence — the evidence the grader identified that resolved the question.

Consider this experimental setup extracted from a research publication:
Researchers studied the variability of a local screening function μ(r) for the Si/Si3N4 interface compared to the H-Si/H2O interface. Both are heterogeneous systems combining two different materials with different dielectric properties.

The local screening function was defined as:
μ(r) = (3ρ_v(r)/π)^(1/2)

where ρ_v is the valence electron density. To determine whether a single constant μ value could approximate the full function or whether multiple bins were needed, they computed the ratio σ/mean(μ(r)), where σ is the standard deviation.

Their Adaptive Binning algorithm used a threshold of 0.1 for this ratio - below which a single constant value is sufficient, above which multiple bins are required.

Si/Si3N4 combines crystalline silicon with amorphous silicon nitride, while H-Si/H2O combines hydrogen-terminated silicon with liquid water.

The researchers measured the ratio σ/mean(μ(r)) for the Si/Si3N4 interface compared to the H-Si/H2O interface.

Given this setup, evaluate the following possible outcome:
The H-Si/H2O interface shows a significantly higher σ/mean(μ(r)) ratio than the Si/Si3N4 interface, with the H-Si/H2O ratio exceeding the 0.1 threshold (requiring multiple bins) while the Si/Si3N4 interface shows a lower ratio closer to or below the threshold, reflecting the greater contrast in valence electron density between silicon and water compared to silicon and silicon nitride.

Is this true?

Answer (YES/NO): YES